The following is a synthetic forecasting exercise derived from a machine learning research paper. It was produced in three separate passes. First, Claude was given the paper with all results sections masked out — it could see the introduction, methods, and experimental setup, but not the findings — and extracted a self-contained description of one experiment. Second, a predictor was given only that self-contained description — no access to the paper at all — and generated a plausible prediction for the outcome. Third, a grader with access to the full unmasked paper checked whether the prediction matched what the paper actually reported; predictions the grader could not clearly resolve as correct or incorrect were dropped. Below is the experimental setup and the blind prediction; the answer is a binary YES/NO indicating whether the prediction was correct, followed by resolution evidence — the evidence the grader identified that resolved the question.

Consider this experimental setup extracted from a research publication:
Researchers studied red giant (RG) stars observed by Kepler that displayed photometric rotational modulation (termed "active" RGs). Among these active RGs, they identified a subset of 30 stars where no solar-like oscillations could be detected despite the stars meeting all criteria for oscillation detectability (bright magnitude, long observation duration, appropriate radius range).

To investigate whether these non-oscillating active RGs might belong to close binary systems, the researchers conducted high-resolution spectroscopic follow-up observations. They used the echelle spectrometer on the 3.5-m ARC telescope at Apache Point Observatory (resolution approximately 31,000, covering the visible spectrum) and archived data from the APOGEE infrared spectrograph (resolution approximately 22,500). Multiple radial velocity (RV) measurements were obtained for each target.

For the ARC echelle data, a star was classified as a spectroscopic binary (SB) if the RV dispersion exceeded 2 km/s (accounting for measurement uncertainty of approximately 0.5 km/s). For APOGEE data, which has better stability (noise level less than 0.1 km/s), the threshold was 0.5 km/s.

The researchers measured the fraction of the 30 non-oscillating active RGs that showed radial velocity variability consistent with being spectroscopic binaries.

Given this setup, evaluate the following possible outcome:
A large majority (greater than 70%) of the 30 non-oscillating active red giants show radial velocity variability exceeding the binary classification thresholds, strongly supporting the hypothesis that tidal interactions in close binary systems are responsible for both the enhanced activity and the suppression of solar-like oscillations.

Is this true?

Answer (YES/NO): YES